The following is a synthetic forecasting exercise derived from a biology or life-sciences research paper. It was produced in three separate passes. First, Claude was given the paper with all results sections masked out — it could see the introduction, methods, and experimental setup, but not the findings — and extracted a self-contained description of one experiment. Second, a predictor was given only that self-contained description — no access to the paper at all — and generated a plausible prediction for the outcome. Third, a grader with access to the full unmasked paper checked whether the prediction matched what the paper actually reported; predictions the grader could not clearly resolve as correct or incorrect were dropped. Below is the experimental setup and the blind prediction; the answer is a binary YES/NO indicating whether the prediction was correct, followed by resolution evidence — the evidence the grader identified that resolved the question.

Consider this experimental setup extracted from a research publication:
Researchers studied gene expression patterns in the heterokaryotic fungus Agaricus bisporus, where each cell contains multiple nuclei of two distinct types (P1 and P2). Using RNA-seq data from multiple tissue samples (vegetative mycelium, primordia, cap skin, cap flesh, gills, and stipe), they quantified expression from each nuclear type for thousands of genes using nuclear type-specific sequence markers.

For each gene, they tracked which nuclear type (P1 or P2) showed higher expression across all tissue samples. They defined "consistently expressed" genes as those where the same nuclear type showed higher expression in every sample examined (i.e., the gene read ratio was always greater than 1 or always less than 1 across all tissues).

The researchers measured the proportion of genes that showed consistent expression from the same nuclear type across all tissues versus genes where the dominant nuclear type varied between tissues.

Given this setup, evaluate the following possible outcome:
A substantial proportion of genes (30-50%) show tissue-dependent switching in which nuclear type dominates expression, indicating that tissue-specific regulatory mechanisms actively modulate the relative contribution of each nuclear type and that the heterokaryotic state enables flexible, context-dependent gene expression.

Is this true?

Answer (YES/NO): NO